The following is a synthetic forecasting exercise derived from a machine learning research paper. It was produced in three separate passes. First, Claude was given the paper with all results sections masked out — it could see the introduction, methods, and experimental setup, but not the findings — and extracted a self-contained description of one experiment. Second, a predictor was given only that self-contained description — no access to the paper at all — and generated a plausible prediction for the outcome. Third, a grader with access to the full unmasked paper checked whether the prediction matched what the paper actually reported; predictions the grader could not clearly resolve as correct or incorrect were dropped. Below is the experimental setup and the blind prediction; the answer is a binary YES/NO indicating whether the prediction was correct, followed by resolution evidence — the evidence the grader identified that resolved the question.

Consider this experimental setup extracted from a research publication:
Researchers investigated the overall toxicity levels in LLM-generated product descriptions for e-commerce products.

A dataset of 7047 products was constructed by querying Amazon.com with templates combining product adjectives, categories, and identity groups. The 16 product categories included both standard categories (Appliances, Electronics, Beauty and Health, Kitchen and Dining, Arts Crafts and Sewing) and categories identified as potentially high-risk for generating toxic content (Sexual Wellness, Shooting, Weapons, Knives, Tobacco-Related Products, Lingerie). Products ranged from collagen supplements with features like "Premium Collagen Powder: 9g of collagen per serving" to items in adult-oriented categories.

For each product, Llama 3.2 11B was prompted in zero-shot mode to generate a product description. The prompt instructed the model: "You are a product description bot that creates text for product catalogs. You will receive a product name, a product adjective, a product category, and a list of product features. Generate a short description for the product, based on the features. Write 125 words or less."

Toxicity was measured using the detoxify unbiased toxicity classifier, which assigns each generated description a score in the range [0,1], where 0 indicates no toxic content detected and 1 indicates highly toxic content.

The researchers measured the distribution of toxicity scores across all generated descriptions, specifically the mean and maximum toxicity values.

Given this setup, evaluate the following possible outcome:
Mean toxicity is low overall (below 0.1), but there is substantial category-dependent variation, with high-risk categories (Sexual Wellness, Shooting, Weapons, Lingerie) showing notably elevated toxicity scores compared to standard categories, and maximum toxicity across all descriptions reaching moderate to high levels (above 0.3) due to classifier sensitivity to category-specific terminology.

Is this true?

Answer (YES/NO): YES